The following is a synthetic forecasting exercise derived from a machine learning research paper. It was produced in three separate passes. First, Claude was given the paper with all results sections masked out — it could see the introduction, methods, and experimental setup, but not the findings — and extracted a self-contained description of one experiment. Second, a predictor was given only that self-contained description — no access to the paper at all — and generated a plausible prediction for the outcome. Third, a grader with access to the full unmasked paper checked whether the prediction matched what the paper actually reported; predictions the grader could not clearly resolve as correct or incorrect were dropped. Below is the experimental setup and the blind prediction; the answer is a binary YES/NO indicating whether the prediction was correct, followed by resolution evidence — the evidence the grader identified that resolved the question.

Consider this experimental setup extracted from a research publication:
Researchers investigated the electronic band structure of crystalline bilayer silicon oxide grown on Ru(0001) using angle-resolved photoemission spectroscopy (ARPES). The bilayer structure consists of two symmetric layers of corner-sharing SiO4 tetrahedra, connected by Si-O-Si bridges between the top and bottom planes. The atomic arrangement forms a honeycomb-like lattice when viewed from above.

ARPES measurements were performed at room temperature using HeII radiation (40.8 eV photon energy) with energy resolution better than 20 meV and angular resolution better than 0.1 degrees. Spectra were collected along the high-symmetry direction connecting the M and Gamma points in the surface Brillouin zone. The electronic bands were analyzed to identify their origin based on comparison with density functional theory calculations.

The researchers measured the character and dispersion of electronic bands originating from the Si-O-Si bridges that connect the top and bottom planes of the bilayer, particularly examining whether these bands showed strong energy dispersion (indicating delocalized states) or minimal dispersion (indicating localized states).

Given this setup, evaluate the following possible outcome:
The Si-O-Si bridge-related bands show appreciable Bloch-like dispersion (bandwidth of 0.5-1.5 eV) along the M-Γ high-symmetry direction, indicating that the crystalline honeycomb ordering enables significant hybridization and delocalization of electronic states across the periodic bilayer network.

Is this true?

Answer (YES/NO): NO